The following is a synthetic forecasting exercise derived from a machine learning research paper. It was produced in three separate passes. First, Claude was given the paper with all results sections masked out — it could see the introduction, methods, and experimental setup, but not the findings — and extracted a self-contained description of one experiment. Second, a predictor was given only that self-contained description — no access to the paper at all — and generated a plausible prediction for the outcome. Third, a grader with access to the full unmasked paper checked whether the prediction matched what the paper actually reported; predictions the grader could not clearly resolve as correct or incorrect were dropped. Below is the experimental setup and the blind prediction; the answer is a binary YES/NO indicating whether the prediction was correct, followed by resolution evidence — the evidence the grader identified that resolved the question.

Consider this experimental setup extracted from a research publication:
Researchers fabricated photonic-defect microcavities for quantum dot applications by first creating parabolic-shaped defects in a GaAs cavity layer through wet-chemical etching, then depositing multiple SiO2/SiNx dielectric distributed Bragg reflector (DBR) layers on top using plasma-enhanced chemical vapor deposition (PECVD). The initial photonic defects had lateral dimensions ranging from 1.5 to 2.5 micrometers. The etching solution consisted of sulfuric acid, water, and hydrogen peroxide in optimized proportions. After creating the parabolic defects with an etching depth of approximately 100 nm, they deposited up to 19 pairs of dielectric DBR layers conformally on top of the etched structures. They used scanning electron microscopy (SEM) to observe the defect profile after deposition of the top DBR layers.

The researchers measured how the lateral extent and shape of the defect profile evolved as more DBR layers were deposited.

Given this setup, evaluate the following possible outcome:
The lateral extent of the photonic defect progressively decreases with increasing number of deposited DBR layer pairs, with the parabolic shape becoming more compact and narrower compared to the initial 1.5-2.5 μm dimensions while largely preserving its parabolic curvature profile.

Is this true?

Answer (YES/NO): NO